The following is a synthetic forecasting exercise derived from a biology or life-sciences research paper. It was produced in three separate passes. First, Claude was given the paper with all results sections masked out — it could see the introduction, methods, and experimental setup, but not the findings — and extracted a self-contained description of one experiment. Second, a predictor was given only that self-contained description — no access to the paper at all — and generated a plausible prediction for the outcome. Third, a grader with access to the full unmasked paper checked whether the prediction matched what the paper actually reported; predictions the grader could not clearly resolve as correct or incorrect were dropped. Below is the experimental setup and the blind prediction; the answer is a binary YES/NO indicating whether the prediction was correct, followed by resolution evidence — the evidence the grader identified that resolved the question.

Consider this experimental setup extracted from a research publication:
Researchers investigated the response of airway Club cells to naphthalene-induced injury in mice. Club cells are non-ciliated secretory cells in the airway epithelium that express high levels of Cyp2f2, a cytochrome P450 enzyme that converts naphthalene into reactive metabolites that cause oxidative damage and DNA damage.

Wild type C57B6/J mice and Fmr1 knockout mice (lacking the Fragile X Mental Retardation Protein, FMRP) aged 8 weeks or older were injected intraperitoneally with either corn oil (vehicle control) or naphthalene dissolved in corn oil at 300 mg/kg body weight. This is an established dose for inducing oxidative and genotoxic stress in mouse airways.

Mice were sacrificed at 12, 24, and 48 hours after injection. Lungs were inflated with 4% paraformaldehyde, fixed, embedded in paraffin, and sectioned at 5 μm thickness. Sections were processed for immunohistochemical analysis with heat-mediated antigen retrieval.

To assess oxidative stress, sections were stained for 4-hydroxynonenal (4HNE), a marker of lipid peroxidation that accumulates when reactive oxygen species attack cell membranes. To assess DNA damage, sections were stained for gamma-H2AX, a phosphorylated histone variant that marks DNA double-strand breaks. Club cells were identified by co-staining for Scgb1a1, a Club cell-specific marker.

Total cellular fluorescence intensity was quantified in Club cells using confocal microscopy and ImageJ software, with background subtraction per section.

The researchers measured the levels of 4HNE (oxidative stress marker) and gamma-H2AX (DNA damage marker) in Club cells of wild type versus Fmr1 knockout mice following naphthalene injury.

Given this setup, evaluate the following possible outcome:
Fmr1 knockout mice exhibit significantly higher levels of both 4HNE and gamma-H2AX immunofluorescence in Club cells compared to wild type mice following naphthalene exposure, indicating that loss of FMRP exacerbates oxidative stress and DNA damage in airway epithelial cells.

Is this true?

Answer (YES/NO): YES